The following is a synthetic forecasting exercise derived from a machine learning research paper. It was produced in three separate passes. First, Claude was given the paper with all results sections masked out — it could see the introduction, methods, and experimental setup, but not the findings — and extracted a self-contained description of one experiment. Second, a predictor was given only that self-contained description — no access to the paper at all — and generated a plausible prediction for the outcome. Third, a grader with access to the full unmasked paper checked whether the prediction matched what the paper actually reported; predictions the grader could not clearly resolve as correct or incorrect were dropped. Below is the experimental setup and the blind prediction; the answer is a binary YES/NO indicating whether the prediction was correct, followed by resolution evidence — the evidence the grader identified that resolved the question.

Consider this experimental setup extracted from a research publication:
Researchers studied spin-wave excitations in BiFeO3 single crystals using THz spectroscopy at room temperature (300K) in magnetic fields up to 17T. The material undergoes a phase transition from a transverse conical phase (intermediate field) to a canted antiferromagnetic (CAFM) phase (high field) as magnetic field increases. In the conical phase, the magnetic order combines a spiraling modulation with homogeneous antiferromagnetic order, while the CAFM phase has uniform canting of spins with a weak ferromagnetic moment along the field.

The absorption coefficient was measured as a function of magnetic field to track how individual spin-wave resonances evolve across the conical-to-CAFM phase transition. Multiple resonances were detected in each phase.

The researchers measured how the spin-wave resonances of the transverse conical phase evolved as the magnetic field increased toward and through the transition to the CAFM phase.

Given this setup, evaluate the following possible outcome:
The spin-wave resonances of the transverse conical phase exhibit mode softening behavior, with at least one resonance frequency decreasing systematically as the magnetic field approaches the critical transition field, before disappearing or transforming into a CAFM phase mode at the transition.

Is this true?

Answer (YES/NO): YES